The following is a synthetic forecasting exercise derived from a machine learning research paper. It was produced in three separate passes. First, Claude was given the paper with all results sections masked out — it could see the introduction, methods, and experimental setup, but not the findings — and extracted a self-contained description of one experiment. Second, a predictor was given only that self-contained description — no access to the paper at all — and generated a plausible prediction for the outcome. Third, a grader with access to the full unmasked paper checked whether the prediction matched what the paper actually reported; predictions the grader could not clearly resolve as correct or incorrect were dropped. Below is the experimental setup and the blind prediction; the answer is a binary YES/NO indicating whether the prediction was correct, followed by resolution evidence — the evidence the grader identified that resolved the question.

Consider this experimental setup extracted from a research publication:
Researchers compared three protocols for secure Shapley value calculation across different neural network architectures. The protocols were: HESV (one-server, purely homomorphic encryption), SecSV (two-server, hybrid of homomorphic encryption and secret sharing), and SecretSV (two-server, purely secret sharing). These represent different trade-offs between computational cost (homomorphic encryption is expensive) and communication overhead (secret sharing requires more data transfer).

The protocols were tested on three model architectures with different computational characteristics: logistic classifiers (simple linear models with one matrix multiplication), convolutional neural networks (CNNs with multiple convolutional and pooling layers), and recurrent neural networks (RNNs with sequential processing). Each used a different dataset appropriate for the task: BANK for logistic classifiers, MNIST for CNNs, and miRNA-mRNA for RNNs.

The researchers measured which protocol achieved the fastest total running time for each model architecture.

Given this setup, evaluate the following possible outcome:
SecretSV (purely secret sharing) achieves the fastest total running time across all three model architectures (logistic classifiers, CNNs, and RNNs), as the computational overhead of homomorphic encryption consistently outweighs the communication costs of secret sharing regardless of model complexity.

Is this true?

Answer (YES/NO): NO